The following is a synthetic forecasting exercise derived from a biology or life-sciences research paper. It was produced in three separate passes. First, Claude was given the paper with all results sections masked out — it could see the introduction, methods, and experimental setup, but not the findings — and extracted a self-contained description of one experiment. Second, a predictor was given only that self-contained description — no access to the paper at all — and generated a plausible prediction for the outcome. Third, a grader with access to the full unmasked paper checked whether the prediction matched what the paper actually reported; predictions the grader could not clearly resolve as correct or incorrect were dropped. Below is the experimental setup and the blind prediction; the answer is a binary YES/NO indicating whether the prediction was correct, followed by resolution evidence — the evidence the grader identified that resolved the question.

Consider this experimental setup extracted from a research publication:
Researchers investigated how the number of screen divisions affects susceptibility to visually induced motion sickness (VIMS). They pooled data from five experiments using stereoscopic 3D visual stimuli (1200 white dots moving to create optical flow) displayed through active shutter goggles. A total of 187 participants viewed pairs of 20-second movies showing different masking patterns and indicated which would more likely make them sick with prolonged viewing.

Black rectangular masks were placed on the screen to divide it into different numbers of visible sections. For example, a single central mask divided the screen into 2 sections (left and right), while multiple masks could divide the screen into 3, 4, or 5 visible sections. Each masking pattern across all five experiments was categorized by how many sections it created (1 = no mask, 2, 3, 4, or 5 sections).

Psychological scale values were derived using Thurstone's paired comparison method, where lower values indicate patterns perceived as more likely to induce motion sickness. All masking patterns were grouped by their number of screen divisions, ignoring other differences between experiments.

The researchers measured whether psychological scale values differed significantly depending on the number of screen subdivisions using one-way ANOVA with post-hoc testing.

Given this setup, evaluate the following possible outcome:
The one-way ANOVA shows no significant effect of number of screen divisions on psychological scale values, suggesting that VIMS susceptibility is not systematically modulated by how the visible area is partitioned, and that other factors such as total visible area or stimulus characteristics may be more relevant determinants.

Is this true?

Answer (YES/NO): NO